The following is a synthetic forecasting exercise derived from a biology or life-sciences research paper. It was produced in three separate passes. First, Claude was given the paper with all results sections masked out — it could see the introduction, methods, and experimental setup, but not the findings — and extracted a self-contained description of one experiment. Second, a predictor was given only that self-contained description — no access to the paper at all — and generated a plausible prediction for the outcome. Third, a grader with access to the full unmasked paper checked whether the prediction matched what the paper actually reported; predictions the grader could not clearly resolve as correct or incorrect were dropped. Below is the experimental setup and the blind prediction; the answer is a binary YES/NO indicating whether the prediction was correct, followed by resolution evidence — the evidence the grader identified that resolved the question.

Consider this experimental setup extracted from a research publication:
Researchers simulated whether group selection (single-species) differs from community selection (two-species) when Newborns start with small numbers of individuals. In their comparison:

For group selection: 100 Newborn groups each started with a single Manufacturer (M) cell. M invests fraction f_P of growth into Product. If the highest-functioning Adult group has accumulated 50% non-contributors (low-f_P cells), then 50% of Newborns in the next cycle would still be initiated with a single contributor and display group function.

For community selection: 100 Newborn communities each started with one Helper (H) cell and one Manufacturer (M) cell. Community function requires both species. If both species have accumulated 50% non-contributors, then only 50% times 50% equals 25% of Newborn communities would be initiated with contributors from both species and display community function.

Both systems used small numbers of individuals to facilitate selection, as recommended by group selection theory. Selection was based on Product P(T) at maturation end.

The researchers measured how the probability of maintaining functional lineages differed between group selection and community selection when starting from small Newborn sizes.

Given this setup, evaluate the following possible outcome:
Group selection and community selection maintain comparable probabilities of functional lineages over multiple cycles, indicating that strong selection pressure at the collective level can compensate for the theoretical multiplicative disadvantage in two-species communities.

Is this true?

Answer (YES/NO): NO